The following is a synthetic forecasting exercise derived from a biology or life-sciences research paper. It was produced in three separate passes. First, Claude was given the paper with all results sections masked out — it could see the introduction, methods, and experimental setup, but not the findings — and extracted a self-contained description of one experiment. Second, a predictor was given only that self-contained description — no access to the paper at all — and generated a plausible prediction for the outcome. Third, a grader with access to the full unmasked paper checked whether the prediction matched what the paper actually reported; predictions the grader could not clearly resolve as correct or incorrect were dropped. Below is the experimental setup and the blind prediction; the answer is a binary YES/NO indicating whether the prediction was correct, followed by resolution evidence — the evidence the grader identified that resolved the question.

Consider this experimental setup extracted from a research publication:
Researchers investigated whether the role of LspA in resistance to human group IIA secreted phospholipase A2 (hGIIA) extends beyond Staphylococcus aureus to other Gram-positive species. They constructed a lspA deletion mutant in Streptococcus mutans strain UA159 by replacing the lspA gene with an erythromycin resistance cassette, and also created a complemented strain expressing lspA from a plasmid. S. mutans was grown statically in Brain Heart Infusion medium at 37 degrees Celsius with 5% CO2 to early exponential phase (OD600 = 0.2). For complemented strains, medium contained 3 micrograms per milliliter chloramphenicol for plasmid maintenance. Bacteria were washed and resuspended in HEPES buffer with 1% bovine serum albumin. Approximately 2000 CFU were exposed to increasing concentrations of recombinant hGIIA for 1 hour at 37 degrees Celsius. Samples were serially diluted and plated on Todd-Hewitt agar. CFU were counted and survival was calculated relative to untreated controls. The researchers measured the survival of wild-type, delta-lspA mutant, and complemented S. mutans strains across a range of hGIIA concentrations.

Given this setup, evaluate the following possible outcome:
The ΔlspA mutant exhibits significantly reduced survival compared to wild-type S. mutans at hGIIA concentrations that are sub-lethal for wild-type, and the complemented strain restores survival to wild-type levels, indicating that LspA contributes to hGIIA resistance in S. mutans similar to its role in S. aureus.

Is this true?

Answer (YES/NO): YES